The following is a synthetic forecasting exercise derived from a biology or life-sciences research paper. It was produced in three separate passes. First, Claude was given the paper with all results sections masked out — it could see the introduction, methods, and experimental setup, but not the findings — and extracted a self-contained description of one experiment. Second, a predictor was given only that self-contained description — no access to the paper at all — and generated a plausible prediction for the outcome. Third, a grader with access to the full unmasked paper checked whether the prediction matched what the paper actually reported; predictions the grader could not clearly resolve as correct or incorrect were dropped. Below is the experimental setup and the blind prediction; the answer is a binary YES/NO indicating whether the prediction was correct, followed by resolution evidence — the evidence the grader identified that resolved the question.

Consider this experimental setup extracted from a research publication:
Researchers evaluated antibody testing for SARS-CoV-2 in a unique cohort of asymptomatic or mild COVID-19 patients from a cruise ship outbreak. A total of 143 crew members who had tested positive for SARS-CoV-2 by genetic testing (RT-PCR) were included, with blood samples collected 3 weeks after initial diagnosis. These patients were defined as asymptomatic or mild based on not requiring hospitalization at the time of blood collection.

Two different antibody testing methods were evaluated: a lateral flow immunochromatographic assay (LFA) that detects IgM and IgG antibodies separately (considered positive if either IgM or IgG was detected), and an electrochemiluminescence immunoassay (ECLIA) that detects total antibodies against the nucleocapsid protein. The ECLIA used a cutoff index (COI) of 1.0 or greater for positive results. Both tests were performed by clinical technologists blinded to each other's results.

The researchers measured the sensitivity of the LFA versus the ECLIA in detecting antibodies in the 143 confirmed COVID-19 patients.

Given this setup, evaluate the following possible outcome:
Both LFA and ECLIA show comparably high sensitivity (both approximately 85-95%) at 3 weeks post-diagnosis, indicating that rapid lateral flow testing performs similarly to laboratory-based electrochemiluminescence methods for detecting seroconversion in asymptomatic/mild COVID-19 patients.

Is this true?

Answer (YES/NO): NO